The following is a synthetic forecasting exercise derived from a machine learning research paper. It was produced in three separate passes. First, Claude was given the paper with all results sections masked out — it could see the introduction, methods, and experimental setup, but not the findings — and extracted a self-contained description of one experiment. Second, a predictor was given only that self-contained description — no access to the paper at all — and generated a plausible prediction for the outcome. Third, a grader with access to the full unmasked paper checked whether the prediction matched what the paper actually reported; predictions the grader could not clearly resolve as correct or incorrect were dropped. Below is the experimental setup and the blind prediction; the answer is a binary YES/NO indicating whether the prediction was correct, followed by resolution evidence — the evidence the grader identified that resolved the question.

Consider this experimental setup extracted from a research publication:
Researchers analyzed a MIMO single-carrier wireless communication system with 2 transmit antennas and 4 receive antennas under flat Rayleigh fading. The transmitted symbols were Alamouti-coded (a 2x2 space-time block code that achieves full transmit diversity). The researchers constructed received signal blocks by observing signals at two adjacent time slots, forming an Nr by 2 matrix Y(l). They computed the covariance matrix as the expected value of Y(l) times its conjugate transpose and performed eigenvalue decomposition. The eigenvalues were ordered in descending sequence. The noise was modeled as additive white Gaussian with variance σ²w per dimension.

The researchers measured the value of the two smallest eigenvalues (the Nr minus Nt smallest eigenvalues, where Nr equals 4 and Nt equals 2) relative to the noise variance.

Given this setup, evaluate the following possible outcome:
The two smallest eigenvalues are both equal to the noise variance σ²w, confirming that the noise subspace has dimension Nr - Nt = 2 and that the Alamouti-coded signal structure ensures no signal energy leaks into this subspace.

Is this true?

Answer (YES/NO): NO